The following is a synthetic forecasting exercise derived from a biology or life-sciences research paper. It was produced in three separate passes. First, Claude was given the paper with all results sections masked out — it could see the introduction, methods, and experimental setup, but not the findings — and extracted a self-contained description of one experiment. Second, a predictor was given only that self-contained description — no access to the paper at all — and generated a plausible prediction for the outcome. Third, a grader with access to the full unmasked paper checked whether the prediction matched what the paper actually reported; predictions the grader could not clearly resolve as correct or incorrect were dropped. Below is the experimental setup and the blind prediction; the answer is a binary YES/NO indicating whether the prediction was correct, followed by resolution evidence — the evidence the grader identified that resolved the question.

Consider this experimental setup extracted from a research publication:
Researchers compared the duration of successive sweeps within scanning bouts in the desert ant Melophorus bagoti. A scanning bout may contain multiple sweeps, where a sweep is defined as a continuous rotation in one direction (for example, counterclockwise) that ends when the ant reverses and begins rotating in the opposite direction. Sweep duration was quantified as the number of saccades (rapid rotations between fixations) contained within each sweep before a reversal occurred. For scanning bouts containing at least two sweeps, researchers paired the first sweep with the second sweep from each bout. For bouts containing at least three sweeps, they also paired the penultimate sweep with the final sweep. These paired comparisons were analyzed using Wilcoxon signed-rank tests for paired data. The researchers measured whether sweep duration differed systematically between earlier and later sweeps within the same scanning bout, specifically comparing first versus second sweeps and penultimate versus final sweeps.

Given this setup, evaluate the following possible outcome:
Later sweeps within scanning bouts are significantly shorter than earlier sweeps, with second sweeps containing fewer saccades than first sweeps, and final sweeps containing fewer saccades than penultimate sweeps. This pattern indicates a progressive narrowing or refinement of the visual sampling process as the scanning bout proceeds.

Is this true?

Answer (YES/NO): NO